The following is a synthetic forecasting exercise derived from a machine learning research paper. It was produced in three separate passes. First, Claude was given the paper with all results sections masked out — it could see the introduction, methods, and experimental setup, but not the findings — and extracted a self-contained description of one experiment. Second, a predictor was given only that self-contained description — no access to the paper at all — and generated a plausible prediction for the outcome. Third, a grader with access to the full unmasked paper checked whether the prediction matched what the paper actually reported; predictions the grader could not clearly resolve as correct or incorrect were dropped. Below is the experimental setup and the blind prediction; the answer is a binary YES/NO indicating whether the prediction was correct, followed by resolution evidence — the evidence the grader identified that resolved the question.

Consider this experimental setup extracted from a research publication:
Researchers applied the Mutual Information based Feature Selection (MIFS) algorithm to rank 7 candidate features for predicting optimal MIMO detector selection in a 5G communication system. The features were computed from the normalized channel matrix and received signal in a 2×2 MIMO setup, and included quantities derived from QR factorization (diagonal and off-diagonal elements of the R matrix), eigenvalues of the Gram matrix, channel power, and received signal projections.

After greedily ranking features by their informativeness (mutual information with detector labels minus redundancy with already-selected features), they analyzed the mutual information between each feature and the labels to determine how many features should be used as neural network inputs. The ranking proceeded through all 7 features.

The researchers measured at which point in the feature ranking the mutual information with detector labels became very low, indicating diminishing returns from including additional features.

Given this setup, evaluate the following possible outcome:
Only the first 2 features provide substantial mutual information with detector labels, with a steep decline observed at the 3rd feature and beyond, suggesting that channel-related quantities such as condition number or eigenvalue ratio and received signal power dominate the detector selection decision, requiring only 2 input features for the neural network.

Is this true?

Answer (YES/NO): NO